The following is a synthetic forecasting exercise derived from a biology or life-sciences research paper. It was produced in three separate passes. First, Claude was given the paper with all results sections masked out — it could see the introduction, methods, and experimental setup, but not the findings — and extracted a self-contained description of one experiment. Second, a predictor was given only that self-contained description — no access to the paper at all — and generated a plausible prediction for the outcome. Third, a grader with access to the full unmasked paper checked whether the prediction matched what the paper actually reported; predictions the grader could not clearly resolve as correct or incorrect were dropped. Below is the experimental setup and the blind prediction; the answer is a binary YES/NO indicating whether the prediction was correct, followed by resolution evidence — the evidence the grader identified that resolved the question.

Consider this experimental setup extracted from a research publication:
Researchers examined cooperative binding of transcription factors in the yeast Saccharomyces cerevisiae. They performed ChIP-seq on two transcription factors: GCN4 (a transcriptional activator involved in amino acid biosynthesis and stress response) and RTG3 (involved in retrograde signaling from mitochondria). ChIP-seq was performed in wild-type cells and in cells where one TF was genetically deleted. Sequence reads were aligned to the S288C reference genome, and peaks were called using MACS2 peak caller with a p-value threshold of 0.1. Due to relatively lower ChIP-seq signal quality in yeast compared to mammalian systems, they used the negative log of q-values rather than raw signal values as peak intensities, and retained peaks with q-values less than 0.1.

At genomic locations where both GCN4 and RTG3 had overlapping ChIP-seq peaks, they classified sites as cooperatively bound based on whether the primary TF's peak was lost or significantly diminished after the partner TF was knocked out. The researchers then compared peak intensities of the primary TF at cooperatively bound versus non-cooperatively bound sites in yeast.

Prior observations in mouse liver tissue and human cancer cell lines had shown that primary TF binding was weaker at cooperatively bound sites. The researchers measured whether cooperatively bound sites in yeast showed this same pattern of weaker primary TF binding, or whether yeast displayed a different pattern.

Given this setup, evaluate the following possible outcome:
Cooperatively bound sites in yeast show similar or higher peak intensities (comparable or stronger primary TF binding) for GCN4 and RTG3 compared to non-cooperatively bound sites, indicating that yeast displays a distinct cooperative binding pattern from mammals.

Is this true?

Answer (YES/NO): NO